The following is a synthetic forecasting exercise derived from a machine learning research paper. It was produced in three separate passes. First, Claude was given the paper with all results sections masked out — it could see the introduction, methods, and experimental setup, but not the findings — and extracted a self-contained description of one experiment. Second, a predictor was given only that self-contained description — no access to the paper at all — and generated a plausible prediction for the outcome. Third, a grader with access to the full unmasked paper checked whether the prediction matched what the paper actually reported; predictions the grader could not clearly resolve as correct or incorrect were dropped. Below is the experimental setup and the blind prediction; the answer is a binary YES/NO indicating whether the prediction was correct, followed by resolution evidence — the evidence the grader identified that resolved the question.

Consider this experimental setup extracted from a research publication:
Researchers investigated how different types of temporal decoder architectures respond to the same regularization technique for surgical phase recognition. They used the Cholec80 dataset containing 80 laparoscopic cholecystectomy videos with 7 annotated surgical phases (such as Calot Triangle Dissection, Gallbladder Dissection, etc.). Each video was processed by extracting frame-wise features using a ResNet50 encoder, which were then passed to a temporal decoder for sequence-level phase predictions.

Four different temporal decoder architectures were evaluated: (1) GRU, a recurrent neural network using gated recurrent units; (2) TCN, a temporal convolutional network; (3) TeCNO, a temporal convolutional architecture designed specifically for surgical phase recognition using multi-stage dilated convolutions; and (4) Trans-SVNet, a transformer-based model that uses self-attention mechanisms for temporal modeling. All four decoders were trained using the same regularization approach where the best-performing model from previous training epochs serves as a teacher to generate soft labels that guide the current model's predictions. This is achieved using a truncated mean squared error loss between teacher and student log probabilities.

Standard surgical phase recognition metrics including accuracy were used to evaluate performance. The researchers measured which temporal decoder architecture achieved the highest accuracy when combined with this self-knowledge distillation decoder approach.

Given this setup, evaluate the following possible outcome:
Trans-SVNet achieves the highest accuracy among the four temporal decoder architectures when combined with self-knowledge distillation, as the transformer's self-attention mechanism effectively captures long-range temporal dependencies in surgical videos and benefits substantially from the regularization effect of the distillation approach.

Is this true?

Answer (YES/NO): NO